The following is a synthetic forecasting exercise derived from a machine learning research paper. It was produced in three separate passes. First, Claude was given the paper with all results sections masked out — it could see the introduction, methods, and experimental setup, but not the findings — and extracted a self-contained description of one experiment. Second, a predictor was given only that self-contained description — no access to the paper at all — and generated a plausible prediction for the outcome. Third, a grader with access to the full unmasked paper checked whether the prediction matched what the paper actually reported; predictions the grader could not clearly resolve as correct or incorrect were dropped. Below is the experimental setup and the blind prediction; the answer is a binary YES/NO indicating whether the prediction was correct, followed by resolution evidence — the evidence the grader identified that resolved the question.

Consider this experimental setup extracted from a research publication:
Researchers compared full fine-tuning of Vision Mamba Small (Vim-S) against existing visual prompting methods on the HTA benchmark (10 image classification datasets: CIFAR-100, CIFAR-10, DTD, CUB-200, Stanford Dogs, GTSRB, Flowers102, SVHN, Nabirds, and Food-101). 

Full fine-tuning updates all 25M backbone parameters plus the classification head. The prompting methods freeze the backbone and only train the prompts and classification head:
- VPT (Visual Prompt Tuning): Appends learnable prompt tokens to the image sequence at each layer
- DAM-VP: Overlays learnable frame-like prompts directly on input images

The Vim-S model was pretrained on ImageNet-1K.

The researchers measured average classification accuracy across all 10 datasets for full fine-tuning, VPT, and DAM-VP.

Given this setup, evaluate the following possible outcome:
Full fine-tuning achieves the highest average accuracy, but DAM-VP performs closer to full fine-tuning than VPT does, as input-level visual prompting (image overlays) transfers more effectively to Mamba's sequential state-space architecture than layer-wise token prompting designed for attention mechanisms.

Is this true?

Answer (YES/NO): YES